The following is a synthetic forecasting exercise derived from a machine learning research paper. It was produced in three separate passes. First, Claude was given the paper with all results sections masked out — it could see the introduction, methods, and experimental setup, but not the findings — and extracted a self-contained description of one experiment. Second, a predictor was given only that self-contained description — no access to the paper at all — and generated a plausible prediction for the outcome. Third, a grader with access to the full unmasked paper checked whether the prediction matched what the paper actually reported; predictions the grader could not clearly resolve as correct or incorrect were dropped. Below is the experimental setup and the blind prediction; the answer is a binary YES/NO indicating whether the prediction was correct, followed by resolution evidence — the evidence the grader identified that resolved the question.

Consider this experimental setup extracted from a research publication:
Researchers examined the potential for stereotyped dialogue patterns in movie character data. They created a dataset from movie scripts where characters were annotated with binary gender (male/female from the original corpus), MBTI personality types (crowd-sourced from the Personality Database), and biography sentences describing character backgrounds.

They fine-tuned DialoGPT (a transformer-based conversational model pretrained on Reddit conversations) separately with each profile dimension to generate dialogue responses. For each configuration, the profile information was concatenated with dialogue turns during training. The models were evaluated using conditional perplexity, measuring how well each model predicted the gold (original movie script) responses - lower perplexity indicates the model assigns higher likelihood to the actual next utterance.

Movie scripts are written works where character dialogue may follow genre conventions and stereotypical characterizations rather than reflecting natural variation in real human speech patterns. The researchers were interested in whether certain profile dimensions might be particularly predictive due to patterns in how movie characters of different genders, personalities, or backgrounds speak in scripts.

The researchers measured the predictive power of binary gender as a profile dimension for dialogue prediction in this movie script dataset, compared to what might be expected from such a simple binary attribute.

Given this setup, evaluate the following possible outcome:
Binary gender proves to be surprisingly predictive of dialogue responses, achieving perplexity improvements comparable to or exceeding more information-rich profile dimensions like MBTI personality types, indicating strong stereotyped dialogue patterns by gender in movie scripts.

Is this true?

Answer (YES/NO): YES